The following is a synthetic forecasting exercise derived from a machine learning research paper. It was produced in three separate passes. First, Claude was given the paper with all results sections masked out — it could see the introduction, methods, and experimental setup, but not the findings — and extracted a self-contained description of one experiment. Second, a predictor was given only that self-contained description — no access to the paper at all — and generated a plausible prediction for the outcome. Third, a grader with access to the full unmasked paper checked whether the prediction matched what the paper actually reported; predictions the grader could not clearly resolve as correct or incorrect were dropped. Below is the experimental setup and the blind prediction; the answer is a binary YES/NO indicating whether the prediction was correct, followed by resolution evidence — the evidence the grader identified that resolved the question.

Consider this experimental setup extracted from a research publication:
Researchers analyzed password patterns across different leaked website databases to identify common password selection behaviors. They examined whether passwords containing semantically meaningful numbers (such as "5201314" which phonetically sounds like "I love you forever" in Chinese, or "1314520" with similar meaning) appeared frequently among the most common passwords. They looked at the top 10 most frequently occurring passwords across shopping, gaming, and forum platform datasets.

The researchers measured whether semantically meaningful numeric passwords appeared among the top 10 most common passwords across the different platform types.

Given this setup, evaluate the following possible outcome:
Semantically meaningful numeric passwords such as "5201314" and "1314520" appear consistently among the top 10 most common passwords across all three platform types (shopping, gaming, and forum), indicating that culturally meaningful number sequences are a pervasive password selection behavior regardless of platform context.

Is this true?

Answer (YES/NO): NO